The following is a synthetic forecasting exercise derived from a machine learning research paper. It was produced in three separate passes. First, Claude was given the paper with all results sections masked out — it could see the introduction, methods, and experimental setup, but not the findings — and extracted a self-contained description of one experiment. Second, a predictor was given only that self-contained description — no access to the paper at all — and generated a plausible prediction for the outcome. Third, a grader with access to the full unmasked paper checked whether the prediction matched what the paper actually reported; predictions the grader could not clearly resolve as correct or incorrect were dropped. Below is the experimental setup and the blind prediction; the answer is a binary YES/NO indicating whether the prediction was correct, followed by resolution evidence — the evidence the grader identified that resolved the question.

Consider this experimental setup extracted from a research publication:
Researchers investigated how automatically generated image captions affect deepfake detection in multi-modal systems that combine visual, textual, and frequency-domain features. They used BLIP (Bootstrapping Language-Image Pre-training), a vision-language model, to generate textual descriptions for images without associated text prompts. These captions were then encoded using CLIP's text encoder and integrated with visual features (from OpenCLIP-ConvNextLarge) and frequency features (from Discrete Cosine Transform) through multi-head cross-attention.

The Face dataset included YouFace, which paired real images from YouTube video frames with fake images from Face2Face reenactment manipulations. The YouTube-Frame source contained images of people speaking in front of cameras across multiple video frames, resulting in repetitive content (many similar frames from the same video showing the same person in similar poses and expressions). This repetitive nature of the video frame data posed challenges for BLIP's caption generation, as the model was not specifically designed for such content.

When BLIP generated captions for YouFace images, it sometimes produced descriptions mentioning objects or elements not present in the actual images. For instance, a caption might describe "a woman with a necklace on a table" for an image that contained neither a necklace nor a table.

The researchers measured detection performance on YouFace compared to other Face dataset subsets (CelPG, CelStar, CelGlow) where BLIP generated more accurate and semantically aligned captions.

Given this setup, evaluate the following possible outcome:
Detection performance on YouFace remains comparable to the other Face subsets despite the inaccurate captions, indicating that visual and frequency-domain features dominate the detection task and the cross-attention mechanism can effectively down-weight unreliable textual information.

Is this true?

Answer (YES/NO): NO